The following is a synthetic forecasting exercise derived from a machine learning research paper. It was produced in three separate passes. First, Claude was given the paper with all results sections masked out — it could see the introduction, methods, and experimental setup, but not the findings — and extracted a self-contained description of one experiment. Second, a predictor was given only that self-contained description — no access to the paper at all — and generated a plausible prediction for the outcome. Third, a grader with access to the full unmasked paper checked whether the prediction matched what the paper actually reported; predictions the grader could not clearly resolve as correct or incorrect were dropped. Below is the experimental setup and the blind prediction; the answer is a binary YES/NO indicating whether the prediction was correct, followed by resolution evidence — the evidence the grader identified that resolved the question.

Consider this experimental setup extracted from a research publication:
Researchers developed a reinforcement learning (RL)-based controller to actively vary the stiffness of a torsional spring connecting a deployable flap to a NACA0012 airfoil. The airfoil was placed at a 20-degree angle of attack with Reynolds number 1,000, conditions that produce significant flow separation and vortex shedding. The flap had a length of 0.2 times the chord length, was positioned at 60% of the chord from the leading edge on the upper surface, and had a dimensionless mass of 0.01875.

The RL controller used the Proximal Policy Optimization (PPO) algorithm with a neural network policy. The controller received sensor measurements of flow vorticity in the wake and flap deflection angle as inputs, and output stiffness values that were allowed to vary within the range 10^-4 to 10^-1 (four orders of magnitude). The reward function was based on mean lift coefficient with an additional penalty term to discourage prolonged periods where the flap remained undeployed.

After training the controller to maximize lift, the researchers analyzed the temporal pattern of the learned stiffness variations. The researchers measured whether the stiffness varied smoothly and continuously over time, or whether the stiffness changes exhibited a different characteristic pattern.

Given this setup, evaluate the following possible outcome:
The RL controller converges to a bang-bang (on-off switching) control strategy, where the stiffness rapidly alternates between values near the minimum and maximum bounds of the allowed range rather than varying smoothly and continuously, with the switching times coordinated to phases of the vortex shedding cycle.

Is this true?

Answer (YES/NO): YES